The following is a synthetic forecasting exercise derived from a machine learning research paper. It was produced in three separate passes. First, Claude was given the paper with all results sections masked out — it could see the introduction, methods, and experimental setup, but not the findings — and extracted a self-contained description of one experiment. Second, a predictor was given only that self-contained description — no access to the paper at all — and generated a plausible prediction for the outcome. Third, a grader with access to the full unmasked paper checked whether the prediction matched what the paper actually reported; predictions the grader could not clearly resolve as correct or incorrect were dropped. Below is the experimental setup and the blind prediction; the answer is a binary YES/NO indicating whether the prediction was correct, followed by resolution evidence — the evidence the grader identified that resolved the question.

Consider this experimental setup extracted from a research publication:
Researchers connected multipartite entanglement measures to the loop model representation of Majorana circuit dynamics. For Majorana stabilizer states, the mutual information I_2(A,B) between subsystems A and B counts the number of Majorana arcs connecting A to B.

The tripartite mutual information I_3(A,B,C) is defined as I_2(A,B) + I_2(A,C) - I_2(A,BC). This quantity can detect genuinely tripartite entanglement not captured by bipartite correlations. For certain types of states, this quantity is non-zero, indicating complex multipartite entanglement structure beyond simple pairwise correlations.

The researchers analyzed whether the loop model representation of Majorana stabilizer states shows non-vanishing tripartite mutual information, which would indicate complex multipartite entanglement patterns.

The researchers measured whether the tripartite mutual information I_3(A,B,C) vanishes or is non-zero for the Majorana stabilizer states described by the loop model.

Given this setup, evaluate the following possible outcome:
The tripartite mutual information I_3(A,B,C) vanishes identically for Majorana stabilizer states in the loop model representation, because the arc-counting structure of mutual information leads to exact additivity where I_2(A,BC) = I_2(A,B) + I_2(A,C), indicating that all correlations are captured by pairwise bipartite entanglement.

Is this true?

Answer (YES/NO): YES